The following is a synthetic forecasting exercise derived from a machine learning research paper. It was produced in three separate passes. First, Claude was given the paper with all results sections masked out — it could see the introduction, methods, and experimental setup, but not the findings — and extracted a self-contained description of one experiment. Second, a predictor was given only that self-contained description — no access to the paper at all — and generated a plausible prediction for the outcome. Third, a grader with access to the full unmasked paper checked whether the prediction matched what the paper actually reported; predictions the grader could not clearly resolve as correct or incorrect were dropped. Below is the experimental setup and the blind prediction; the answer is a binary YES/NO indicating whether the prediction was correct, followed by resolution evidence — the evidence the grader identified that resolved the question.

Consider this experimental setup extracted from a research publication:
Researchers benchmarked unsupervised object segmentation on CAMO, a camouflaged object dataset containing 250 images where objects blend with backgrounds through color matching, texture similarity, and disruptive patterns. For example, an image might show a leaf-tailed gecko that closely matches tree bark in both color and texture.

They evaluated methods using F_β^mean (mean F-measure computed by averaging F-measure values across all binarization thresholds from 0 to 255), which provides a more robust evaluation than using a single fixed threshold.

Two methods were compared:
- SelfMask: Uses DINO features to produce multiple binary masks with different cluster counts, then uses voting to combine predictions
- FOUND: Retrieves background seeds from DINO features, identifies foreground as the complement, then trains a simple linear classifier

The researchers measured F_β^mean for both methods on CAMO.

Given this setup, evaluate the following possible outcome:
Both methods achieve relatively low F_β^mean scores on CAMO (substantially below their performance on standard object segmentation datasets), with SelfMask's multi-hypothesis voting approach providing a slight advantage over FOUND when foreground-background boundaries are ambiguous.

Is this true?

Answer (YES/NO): NO